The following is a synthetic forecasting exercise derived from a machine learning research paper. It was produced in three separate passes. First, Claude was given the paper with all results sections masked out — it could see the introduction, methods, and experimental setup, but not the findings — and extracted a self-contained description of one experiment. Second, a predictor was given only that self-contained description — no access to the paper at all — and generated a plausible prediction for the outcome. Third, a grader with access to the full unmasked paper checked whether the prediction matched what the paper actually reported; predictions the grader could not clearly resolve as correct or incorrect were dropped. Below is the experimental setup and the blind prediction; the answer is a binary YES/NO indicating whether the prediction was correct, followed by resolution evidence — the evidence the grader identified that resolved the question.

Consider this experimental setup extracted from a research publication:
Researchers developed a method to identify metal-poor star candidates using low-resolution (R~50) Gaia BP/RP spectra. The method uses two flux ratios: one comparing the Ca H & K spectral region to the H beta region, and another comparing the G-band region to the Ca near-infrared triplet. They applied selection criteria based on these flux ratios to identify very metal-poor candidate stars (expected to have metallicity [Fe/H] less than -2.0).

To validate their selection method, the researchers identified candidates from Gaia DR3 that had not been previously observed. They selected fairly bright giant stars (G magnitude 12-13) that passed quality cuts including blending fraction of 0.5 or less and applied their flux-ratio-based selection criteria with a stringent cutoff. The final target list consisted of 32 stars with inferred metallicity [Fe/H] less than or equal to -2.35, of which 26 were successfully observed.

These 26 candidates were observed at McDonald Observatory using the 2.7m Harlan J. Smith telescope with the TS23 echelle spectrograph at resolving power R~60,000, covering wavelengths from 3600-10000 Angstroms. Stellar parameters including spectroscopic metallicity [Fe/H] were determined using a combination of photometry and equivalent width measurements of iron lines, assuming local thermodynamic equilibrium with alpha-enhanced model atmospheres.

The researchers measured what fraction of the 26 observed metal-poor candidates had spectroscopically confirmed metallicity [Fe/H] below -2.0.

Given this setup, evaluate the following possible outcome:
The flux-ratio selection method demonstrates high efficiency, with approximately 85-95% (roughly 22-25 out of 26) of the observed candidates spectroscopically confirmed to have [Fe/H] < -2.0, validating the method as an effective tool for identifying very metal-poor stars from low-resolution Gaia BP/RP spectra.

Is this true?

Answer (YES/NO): NO